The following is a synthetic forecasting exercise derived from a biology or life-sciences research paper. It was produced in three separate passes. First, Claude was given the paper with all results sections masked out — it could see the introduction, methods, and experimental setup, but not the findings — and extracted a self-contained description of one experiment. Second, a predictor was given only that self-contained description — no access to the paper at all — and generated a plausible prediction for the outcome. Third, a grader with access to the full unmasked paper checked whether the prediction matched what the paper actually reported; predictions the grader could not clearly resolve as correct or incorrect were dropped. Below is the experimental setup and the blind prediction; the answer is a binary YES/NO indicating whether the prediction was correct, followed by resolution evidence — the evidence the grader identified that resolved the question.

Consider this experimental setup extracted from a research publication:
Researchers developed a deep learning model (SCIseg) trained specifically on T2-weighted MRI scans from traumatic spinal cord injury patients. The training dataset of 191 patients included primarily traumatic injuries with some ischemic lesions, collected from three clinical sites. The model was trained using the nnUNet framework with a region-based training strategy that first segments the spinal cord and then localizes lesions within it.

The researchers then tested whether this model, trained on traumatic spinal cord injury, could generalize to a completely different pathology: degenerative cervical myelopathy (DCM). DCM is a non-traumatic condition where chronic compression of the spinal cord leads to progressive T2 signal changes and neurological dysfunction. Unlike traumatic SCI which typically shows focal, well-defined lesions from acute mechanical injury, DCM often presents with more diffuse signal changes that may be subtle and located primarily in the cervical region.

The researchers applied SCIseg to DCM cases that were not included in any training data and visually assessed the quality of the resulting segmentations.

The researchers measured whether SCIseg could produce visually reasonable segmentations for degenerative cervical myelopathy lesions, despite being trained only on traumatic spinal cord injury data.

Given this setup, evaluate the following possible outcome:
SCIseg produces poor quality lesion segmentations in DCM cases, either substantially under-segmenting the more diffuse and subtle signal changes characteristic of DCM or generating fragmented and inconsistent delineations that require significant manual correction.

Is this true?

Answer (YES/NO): NO